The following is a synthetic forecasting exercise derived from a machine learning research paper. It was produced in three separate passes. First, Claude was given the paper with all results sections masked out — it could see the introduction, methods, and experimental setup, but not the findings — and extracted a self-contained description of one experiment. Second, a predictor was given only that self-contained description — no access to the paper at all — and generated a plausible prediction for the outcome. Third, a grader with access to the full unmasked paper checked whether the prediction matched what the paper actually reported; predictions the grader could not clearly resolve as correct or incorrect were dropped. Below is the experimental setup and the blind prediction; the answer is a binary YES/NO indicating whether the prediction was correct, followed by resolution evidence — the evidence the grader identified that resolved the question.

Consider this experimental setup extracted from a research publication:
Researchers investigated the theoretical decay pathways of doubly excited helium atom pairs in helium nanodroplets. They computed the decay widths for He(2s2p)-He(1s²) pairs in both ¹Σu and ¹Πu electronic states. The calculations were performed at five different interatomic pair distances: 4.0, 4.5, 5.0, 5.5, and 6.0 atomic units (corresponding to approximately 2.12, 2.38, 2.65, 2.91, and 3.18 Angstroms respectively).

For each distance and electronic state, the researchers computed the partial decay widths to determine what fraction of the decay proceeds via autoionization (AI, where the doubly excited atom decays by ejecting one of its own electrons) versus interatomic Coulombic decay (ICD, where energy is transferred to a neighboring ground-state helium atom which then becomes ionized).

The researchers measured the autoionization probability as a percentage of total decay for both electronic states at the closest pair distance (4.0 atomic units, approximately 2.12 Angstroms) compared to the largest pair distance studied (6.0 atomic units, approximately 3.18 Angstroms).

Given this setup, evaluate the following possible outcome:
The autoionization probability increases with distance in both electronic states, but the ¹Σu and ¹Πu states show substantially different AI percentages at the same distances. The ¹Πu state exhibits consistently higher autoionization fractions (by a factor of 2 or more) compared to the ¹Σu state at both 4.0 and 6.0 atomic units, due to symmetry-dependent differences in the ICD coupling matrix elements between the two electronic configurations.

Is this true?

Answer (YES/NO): NO